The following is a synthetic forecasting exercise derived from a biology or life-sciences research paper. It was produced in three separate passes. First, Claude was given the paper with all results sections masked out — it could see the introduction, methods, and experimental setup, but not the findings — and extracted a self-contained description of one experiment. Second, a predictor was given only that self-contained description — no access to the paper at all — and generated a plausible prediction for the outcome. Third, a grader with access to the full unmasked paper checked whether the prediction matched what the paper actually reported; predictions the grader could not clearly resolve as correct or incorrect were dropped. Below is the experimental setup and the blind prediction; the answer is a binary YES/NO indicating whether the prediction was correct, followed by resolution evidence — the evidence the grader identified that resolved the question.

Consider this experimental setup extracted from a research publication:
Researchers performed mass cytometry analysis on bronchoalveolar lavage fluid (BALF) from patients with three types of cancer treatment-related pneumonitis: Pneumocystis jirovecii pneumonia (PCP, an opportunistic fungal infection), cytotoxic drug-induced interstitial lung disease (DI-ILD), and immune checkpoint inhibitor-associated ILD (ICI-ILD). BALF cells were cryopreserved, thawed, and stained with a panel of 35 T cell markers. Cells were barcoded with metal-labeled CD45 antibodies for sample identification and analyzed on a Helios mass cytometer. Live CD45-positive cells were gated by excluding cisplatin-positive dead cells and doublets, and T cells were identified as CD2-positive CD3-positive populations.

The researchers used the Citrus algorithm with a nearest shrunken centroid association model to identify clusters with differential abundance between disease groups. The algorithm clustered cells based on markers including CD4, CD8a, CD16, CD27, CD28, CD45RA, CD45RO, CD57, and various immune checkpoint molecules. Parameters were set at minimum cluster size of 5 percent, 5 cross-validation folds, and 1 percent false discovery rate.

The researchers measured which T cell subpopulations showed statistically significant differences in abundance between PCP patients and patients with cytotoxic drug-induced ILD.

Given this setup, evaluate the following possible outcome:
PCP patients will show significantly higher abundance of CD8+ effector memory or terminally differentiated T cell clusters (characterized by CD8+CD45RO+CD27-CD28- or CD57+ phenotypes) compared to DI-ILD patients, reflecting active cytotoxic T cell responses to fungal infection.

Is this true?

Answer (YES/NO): NO